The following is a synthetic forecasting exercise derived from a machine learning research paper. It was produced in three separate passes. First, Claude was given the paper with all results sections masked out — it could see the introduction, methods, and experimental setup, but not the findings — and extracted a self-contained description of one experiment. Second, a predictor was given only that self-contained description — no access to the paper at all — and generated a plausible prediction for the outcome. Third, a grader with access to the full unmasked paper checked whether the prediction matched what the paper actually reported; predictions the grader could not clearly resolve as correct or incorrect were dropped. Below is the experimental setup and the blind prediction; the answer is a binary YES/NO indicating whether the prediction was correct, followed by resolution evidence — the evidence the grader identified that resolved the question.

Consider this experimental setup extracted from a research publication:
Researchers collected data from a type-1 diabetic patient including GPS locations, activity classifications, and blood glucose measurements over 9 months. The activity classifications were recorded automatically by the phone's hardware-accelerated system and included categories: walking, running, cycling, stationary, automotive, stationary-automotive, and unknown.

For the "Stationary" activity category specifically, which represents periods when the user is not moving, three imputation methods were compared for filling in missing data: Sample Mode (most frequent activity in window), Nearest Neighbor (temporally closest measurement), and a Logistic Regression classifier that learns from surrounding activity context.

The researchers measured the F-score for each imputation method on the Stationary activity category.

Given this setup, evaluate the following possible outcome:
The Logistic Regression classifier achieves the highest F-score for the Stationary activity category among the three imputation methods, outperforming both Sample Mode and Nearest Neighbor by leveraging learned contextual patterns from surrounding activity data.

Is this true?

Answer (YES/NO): NO